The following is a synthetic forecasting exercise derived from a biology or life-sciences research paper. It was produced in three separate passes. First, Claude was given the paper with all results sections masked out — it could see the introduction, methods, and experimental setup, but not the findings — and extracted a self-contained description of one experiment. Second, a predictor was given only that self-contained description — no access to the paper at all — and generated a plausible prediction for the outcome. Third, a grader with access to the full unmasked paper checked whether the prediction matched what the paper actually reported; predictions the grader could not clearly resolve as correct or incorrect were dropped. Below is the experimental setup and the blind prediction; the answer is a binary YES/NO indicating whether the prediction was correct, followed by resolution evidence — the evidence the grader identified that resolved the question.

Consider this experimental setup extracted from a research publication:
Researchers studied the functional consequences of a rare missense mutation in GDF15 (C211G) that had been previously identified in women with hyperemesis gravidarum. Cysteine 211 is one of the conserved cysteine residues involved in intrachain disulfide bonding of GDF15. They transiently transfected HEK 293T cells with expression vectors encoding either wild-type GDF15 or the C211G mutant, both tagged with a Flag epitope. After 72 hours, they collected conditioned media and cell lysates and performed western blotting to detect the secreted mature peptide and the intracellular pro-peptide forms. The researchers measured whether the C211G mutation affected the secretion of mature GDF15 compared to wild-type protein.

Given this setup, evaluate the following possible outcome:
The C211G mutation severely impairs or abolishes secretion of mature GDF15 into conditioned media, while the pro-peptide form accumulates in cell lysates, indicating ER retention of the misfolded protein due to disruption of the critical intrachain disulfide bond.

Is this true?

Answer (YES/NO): YES